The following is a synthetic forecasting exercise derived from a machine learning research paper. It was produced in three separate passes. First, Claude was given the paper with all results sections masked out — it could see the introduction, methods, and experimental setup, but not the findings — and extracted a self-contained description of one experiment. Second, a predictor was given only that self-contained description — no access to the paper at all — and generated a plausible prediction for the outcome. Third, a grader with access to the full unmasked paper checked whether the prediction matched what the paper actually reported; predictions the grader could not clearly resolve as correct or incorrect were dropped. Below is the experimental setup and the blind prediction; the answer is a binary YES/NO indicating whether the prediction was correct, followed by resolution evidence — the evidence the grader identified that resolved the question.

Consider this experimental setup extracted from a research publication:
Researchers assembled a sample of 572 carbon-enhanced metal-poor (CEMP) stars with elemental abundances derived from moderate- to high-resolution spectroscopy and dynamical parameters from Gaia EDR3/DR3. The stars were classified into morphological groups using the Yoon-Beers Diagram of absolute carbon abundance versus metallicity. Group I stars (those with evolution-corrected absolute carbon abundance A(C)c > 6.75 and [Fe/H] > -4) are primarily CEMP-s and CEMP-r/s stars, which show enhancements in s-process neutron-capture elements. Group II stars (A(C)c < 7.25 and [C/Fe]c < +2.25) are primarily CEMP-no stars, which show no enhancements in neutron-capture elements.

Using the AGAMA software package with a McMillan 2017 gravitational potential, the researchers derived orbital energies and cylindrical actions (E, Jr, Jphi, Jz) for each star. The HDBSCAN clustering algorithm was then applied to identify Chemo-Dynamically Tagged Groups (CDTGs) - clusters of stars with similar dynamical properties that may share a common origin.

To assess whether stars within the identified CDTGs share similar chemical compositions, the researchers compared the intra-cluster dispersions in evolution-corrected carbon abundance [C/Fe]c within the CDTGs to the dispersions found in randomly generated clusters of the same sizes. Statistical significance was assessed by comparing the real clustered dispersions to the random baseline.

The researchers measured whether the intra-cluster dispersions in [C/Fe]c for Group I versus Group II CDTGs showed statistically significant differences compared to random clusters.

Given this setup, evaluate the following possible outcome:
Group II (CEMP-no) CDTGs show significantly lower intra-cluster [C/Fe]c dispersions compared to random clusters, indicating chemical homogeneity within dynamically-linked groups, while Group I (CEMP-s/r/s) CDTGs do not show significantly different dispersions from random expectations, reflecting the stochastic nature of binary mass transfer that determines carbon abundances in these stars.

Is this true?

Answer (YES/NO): YES